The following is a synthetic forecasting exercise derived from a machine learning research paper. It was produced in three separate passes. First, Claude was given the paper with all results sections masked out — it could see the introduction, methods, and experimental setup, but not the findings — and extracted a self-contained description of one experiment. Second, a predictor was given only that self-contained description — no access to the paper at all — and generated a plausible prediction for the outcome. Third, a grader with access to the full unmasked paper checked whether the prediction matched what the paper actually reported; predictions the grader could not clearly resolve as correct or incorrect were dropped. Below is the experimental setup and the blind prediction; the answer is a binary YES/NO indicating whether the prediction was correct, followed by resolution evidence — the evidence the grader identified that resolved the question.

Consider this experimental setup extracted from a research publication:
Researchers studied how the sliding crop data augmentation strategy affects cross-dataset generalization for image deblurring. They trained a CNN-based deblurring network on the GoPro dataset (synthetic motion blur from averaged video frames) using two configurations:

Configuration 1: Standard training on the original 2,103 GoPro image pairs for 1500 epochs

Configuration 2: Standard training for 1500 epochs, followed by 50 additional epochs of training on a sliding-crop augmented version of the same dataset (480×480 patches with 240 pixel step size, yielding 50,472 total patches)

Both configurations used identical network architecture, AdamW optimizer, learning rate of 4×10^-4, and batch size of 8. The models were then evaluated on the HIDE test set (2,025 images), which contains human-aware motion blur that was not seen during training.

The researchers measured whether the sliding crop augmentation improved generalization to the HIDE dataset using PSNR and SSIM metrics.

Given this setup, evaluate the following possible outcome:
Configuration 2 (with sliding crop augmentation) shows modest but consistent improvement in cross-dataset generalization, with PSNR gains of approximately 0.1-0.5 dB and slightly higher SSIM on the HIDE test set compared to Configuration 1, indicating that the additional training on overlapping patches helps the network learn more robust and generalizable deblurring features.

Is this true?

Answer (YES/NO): YES